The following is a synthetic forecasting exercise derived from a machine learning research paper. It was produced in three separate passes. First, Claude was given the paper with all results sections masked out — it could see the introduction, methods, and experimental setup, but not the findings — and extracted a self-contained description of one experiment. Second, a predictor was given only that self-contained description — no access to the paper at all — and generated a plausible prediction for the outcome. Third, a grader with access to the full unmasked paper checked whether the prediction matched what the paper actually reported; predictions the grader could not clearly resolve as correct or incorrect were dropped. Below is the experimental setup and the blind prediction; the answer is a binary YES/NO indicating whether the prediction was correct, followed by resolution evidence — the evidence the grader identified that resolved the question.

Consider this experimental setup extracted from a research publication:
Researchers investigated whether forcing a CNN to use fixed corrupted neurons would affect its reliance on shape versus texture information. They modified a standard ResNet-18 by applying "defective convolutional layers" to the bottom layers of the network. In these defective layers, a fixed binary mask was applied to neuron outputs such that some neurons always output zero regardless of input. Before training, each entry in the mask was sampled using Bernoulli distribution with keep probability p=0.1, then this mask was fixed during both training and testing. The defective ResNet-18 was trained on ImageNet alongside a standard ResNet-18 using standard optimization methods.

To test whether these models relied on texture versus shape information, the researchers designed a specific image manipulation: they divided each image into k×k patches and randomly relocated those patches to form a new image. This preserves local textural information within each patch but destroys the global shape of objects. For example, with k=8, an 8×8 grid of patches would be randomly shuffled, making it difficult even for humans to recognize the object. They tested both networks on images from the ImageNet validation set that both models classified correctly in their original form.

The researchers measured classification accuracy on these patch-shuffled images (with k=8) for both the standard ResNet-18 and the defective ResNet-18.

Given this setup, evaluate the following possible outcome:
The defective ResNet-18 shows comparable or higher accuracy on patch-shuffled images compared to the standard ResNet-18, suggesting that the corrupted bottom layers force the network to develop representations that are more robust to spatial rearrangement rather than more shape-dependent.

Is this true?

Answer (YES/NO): NO